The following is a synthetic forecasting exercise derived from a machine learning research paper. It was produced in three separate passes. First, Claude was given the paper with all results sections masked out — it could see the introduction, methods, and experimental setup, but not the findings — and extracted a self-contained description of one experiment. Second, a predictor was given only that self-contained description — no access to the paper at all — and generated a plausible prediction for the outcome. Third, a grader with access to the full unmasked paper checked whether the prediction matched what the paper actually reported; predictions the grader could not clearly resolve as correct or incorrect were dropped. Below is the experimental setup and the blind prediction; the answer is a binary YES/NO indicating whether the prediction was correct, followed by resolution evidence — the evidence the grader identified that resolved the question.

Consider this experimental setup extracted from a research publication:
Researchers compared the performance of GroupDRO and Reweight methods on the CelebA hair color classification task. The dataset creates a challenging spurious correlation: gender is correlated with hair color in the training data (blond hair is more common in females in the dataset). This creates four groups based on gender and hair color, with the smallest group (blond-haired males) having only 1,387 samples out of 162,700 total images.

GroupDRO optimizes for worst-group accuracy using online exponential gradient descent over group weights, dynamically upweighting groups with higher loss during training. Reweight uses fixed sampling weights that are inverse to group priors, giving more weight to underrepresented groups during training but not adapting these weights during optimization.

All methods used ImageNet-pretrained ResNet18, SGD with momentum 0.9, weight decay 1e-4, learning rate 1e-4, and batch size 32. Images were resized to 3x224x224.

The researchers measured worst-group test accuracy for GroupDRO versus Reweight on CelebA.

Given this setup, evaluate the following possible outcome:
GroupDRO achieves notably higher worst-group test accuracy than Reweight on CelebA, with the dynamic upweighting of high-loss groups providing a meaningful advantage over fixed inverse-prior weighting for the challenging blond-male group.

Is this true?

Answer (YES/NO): NO